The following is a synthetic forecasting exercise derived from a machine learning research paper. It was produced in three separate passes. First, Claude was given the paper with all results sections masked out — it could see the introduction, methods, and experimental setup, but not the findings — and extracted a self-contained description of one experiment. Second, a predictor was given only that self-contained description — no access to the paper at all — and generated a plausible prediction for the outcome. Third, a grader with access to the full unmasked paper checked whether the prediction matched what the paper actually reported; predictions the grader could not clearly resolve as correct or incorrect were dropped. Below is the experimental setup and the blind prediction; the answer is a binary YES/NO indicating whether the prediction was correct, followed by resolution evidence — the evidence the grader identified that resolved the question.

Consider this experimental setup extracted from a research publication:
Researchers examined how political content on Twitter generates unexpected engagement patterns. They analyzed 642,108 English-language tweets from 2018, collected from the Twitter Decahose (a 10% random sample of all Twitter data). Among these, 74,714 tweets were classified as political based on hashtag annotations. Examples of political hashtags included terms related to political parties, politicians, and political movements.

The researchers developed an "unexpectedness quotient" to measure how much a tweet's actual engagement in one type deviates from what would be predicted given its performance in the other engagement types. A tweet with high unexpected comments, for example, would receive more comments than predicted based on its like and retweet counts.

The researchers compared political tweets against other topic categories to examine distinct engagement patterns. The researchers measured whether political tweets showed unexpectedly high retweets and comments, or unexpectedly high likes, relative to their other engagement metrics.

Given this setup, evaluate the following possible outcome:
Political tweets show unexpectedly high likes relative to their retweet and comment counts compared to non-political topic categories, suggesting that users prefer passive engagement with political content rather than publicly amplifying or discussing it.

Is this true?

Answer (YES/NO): NO